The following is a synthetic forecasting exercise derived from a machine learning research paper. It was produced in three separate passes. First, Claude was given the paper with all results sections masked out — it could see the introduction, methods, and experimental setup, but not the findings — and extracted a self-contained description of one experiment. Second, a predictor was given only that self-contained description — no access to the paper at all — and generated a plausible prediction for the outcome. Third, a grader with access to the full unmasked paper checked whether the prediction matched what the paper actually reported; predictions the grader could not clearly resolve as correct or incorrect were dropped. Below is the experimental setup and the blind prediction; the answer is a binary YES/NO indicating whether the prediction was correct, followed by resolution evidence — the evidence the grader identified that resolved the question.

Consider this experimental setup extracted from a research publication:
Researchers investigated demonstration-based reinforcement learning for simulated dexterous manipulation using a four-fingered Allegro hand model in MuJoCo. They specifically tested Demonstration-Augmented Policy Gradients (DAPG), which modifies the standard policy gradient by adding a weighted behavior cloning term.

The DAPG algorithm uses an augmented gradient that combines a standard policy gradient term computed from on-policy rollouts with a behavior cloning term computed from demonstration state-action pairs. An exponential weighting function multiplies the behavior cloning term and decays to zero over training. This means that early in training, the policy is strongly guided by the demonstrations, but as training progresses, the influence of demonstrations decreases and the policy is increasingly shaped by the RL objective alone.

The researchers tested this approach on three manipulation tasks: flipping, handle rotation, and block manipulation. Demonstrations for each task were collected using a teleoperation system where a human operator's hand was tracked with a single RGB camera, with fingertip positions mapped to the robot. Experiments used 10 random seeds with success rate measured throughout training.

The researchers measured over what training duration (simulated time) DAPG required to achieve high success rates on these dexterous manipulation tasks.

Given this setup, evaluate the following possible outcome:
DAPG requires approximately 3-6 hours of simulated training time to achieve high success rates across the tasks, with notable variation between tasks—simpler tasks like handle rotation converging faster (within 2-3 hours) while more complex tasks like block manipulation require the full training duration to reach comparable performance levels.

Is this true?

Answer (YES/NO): NO